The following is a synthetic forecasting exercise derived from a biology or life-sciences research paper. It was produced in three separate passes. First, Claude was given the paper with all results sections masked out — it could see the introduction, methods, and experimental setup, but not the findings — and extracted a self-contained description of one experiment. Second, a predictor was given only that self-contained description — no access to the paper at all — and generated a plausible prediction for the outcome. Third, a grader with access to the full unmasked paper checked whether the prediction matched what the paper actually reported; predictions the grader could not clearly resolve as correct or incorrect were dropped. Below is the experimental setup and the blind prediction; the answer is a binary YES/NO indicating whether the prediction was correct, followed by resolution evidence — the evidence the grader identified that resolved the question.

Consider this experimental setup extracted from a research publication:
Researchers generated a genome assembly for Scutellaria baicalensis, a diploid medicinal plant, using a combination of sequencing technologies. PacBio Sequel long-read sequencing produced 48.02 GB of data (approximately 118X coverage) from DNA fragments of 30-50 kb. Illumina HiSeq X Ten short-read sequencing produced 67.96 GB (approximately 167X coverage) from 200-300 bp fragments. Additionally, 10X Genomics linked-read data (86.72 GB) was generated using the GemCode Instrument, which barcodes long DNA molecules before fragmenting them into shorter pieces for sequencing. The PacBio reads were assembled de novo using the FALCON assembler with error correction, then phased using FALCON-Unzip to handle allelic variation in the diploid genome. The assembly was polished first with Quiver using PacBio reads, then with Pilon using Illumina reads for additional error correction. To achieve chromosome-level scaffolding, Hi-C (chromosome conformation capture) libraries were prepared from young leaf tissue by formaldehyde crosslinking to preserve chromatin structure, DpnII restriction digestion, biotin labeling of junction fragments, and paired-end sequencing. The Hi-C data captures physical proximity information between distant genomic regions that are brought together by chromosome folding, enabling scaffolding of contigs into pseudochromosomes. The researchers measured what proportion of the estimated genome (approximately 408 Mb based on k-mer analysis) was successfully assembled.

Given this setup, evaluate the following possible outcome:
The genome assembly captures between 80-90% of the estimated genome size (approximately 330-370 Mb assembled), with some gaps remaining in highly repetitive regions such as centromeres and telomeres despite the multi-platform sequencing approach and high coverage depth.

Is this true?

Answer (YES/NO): NO